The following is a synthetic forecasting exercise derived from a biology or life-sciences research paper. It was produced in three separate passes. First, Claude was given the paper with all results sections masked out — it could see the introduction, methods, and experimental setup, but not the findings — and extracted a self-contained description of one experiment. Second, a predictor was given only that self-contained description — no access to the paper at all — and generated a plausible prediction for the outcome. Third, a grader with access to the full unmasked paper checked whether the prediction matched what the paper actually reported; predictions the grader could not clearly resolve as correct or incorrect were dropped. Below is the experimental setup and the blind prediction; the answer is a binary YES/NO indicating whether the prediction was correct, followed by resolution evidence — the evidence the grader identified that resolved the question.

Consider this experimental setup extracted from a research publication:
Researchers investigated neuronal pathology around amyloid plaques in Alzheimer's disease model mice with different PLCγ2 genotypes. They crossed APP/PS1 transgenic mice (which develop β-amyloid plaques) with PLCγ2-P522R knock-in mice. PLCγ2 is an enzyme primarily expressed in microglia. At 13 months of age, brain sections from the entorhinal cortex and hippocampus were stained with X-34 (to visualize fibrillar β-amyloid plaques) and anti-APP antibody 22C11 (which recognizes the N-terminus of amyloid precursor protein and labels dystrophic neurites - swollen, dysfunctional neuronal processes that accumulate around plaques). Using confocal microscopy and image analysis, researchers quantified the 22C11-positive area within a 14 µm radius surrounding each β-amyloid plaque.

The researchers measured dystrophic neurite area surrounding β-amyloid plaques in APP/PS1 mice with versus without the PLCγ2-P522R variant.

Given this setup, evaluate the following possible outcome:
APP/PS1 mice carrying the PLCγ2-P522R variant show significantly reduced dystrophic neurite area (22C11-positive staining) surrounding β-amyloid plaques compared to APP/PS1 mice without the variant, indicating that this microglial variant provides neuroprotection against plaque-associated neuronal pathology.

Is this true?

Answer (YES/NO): YES